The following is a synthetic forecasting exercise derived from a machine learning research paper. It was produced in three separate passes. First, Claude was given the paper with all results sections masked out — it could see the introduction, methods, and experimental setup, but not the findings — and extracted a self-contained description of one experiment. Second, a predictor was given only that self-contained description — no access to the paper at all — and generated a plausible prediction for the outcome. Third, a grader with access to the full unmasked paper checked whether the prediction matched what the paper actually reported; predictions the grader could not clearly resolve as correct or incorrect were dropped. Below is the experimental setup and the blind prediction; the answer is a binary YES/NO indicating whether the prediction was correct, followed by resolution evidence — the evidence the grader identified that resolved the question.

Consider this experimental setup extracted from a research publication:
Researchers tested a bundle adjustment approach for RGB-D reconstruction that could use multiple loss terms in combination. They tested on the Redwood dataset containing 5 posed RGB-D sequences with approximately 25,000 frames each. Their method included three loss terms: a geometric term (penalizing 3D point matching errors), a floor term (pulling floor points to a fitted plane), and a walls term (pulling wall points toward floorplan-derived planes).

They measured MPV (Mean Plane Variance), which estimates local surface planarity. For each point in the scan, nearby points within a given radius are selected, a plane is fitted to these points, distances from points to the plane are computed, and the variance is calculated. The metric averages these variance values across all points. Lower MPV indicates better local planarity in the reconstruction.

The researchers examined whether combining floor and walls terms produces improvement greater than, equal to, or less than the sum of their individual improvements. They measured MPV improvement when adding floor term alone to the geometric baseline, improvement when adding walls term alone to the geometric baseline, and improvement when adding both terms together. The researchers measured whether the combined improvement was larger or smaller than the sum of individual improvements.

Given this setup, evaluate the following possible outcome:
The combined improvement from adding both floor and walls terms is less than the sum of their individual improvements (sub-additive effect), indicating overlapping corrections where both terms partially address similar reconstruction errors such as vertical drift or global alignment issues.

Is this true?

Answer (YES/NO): YES